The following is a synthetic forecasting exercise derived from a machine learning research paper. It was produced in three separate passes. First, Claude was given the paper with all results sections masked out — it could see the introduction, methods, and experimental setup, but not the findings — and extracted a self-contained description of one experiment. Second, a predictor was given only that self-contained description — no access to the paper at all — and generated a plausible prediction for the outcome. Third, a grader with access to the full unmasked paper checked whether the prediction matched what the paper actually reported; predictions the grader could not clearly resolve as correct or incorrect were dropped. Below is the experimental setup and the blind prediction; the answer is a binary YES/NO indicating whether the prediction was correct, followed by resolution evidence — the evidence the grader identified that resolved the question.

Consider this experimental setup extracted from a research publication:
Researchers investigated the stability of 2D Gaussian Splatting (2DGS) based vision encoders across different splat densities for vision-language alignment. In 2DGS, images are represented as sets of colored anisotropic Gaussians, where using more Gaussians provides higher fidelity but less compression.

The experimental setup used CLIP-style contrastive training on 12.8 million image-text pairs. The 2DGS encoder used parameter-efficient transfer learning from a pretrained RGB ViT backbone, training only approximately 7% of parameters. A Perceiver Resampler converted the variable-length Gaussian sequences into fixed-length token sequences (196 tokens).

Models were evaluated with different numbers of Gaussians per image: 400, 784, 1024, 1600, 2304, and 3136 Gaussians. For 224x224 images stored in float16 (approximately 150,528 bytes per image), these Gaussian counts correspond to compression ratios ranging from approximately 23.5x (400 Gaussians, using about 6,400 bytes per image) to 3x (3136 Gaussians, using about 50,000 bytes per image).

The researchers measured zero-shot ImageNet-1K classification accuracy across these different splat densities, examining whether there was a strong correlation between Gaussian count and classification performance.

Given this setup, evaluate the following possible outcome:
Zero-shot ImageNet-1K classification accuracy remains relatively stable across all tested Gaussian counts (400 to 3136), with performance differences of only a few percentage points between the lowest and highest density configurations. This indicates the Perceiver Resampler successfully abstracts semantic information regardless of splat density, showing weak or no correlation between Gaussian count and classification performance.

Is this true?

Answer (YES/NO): YES